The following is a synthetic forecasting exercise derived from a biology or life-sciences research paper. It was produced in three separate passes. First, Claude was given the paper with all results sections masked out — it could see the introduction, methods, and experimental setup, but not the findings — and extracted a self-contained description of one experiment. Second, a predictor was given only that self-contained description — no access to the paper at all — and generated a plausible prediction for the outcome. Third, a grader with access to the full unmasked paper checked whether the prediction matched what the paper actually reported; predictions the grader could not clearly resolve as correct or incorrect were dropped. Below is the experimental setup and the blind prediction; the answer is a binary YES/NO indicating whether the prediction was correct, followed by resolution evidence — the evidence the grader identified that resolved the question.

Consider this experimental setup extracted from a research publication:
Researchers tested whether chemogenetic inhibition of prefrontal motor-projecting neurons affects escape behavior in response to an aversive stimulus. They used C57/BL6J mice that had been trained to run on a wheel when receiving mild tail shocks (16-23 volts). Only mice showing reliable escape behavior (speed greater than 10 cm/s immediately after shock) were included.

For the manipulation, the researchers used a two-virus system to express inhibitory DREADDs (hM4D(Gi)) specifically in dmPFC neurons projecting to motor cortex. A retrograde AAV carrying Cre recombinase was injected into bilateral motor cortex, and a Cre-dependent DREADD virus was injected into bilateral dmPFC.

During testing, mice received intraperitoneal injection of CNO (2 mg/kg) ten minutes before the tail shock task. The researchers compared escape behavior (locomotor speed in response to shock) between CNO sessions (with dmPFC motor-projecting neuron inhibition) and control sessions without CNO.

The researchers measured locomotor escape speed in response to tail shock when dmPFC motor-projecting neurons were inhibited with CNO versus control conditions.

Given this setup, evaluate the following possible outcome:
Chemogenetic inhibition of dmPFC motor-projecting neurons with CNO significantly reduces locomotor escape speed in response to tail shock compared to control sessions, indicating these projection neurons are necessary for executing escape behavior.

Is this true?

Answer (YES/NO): YES